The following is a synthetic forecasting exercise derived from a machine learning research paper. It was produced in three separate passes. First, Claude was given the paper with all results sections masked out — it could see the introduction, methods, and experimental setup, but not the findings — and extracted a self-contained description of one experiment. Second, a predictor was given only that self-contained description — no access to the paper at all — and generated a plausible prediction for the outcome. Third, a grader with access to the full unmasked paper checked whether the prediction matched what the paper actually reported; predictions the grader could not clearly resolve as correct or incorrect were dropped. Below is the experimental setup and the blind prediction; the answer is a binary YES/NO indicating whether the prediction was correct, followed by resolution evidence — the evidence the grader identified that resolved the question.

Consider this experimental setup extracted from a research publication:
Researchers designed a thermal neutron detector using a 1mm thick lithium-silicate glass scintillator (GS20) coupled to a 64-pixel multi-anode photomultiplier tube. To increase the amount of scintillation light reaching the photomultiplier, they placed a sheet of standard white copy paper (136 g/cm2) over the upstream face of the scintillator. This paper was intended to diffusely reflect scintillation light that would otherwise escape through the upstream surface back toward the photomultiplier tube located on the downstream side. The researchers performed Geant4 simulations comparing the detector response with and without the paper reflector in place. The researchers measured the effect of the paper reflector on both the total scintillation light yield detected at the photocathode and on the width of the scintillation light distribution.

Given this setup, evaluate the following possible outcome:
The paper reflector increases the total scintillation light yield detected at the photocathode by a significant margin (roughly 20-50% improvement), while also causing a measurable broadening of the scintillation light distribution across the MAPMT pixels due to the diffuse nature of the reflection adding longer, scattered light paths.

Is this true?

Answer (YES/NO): YES